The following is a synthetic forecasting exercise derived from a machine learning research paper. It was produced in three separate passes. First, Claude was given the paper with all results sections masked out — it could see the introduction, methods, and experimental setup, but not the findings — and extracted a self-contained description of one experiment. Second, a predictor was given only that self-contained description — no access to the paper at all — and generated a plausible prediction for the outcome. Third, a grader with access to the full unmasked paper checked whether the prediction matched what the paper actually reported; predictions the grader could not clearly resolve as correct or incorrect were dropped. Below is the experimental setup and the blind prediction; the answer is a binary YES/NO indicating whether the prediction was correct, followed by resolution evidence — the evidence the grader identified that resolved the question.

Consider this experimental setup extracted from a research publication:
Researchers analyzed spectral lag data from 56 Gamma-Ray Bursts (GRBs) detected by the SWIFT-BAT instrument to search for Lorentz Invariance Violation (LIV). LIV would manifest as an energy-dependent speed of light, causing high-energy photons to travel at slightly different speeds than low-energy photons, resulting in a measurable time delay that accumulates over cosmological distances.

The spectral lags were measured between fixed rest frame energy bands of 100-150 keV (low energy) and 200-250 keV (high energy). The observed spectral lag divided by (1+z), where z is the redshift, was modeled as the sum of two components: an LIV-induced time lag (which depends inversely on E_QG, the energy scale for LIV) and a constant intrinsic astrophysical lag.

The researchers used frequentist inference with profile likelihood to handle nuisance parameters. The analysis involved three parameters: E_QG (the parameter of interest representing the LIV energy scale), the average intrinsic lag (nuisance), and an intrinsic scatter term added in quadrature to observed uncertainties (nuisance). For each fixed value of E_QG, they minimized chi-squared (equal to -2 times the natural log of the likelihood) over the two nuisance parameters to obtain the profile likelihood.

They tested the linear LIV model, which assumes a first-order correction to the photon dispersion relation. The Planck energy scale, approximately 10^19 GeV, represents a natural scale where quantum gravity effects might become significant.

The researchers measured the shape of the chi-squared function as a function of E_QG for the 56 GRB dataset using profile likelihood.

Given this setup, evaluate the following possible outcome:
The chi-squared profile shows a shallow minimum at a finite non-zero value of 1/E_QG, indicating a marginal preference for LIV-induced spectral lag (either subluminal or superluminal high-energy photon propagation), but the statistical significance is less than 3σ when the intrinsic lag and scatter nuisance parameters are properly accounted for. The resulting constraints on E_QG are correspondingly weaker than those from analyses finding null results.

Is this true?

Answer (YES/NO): NO